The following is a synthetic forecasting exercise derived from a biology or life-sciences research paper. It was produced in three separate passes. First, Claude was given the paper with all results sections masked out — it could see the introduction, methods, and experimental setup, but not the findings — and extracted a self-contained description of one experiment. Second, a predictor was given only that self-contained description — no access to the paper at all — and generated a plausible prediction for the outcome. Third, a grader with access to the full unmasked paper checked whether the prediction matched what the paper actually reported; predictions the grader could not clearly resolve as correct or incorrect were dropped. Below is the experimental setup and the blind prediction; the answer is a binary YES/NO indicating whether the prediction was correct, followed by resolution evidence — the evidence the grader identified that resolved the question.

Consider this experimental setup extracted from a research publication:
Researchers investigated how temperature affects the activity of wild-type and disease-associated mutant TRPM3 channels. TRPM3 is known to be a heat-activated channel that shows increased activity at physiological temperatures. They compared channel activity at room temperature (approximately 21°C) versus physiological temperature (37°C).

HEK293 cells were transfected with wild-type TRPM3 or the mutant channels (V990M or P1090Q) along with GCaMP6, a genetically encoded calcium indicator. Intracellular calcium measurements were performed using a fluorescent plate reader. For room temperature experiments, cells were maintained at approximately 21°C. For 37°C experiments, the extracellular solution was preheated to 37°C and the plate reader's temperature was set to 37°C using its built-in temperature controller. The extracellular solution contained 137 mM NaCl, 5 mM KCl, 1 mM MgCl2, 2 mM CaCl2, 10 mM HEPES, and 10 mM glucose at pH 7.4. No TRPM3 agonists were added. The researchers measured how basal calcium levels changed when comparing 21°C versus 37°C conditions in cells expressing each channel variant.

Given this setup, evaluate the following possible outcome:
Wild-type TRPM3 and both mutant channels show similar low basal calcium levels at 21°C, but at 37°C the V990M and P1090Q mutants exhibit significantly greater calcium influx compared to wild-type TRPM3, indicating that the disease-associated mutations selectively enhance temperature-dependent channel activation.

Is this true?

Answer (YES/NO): NO